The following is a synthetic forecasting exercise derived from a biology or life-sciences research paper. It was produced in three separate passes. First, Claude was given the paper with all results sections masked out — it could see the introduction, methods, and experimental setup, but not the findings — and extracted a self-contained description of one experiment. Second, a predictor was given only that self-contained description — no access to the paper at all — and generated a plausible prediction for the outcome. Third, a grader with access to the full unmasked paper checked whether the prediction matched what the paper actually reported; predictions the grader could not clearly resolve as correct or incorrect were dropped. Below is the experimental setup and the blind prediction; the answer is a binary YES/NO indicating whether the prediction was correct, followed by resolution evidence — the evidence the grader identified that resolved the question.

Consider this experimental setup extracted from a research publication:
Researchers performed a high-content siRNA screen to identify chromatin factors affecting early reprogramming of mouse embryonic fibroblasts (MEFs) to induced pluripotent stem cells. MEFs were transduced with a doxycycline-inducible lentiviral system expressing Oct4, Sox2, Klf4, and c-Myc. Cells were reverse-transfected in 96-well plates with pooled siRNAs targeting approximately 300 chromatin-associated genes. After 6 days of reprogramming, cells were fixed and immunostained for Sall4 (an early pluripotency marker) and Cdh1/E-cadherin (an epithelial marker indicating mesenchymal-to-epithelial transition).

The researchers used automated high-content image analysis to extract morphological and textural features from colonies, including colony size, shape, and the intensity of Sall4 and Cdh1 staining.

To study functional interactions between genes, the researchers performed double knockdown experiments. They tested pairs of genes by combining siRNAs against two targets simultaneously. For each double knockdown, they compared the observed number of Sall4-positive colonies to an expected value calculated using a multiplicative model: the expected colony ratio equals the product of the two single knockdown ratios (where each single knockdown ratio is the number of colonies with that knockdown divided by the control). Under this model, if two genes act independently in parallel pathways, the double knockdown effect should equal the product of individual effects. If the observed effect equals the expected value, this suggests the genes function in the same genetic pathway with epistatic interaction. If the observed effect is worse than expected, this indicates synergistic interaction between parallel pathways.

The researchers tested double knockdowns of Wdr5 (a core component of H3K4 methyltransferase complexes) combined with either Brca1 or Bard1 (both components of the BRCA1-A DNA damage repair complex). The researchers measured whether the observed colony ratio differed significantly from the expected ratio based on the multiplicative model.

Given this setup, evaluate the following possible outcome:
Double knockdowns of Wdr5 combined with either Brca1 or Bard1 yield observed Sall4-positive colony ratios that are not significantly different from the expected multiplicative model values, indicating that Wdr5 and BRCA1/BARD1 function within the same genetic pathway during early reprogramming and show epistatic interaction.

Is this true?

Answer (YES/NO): NO